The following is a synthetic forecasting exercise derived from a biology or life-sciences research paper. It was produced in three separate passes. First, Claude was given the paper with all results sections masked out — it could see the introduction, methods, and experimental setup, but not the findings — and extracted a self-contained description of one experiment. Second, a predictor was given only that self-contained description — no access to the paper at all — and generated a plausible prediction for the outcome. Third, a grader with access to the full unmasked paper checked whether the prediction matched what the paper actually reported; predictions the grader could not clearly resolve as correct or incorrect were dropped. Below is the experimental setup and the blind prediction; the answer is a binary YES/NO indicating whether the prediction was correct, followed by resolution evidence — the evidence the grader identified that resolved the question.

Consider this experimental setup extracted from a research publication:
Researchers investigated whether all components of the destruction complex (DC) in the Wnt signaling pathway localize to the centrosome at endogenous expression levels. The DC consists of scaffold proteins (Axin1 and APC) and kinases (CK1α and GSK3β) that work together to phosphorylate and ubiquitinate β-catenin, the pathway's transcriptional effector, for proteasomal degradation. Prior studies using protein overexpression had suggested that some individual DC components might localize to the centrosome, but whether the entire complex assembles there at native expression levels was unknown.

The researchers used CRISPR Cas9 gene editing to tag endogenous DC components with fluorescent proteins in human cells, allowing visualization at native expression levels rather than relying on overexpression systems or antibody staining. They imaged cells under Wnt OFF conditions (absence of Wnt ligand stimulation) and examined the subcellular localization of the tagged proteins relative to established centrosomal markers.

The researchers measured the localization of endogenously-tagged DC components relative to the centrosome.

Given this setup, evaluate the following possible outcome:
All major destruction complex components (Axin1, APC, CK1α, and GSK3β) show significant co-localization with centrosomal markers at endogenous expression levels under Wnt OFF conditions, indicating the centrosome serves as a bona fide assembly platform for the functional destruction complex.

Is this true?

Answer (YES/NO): YES